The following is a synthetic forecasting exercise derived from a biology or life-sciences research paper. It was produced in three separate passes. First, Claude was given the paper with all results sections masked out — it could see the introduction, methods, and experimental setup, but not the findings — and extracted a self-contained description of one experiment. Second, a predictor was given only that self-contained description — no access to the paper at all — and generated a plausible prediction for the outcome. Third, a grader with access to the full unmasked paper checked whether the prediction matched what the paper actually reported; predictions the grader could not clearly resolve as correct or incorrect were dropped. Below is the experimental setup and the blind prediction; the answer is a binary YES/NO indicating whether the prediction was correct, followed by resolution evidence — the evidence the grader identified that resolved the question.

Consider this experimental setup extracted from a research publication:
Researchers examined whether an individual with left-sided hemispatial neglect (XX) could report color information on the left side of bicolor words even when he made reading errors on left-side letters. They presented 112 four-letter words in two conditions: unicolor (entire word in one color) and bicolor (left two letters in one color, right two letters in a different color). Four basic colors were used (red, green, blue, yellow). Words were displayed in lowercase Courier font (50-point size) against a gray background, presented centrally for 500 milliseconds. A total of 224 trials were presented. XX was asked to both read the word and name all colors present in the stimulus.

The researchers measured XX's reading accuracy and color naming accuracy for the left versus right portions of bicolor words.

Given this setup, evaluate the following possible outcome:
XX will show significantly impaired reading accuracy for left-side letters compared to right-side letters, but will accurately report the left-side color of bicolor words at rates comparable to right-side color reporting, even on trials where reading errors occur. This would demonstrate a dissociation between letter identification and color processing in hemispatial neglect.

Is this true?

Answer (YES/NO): YES